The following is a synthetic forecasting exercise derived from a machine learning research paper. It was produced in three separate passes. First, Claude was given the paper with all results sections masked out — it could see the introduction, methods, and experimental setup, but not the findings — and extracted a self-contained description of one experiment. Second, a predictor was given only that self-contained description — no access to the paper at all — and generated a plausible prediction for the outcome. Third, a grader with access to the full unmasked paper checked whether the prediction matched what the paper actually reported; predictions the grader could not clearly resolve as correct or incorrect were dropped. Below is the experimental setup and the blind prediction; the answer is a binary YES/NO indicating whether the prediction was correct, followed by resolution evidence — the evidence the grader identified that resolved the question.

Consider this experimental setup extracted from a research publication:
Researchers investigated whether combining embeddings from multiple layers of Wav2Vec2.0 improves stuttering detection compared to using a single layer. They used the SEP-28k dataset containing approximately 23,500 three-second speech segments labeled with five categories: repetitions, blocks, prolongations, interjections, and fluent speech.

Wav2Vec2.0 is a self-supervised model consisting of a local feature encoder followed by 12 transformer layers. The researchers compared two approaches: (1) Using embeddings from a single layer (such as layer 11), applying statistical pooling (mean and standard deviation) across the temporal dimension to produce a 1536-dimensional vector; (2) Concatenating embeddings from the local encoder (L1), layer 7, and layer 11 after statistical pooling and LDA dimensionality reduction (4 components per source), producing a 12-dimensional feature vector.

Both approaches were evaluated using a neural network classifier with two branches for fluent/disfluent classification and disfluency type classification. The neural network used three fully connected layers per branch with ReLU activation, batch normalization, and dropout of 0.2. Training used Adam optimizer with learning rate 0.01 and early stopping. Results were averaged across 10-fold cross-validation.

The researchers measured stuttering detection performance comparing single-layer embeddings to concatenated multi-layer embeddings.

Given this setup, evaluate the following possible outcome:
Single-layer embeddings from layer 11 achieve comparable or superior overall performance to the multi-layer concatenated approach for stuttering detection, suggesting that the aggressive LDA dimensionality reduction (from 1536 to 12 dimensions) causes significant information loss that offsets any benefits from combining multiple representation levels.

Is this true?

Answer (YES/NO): NO